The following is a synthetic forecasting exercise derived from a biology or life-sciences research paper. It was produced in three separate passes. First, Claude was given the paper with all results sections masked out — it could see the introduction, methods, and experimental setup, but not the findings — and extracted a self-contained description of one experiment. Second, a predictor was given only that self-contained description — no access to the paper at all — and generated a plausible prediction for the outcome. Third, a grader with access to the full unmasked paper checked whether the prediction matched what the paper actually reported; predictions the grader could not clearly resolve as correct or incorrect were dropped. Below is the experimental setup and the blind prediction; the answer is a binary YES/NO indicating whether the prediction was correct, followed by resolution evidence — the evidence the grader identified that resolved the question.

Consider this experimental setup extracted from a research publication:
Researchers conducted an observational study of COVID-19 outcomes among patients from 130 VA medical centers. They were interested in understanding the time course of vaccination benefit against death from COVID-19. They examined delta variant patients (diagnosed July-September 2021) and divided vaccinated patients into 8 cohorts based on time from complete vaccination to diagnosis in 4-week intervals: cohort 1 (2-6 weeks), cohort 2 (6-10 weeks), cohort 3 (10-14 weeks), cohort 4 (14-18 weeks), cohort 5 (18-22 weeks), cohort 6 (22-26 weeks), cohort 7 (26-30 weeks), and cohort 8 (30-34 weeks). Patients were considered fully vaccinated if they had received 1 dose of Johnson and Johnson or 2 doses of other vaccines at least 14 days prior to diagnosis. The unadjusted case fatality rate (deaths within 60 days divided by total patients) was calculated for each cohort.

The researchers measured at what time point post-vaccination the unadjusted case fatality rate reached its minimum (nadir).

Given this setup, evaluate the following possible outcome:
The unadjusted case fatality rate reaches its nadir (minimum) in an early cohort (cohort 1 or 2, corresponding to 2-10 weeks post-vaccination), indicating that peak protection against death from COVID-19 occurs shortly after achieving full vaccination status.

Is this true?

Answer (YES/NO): NO